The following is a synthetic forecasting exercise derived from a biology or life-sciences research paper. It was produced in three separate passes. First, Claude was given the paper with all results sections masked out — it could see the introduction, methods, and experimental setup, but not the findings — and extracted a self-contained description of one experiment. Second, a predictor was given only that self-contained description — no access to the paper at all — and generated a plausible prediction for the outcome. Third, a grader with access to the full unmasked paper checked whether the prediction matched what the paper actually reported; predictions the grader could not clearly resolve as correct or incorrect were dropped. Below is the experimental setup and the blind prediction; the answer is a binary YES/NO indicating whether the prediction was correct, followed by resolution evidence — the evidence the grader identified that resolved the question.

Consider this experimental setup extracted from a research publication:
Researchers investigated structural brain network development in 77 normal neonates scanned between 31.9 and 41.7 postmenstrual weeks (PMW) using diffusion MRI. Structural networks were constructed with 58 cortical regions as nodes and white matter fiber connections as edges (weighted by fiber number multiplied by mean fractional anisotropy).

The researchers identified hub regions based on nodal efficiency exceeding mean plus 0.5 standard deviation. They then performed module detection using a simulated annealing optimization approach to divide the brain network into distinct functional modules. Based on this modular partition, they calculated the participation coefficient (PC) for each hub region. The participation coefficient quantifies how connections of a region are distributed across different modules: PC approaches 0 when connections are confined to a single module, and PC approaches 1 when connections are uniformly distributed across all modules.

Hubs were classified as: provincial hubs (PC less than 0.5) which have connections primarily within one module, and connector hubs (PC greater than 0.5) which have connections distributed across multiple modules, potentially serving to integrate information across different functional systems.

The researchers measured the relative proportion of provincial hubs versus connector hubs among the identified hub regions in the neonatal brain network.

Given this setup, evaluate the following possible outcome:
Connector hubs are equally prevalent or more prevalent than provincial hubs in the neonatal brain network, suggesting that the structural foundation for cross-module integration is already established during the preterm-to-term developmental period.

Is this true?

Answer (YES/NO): YES